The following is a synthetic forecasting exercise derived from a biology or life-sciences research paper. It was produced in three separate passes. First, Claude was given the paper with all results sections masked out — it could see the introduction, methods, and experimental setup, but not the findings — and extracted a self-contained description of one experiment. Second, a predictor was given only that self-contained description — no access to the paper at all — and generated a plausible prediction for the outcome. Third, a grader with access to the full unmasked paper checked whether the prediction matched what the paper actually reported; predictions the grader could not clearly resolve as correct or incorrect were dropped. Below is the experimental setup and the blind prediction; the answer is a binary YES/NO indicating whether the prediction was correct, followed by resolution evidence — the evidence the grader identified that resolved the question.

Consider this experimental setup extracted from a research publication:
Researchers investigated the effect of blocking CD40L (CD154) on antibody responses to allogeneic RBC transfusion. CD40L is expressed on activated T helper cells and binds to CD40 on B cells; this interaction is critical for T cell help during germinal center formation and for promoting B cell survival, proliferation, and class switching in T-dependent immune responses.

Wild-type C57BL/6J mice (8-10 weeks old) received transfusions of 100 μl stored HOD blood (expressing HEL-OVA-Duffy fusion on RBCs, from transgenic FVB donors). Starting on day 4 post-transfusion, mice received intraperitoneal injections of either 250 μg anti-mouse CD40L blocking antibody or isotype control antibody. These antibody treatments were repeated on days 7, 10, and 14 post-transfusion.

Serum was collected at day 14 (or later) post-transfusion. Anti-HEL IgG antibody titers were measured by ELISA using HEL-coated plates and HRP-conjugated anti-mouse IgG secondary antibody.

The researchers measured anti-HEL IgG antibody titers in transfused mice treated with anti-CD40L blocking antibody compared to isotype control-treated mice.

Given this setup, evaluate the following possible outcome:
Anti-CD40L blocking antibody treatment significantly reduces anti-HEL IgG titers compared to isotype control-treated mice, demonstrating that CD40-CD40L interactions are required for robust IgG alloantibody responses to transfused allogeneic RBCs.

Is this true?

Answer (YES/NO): NO